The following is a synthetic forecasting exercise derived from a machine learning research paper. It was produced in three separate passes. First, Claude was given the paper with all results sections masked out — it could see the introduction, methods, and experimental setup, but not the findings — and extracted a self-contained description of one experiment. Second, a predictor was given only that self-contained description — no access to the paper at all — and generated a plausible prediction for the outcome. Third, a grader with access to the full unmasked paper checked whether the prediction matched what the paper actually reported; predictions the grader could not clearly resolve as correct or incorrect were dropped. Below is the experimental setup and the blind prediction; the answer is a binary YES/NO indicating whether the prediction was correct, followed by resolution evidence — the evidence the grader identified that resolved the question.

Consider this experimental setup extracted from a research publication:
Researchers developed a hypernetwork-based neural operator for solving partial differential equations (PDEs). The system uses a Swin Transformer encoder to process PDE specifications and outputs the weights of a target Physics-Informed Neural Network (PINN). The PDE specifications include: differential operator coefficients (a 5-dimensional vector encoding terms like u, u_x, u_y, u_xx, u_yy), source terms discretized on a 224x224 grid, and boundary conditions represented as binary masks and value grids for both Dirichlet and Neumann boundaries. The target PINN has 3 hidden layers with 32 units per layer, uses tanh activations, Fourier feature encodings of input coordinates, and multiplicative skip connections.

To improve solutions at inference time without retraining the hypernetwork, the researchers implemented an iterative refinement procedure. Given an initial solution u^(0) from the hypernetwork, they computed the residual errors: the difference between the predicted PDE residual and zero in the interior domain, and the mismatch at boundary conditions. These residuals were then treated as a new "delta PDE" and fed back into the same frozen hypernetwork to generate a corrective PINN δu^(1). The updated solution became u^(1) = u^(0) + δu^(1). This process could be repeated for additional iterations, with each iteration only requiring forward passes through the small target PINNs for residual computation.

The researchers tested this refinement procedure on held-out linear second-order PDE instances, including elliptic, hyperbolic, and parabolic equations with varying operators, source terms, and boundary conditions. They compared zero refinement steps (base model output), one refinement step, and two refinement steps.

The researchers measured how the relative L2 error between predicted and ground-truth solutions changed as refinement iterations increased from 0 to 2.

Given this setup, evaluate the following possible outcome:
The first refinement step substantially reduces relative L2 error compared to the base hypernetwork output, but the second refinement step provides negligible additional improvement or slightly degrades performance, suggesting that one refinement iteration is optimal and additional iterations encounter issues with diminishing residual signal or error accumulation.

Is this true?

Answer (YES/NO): NO